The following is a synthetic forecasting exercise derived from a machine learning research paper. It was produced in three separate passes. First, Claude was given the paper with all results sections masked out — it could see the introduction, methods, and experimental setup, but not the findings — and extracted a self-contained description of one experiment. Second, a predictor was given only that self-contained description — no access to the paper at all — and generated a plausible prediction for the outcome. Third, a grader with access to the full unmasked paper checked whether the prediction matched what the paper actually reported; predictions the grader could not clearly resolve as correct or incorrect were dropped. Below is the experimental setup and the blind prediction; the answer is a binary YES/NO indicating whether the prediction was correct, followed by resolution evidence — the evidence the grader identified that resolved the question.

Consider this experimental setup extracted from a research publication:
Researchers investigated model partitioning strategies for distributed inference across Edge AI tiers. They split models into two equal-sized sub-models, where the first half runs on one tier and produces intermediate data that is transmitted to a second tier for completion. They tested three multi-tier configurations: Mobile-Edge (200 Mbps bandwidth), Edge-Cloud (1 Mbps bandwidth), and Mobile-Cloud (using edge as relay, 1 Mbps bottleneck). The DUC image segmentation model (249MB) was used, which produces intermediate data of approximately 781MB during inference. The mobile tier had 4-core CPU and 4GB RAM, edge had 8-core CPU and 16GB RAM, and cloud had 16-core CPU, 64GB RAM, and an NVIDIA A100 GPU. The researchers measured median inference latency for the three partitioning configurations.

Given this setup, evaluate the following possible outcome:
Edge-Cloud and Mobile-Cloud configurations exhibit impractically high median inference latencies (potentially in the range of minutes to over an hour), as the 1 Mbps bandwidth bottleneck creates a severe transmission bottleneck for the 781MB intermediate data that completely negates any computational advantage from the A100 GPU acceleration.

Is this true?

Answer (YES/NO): NO